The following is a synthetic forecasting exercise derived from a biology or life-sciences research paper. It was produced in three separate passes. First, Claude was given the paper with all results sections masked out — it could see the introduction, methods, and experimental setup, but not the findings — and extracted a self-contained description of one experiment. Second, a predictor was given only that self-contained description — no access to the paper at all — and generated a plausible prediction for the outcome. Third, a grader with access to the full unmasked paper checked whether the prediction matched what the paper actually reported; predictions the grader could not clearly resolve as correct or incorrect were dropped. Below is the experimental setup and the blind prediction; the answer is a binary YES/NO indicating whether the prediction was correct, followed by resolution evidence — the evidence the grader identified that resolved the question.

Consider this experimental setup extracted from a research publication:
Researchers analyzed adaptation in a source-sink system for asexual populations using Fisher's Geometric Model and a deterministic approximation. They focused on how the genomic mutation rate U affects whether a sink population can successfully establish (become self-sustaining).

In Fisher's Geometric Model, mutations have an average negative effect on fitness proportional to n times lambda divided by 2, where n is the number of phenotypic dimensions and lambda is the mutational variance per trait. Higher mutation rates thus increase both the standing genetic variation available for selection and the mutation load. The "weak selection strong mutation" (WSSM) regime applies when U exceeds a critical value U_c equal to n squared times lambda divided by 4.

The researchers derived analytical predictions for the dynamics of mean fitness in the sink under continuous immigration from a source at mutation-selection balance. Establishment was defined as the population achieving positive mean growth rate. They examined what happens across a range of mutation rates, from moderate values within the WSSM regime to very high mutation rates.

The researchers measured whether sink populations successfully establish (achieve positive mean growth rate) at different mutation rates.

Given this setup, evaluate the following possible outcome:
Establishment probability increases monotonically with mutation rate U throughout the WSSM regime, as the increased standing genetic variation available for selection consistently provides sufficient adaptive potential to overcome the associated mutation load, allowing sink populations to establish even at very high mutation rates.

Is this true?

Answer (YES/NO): NO